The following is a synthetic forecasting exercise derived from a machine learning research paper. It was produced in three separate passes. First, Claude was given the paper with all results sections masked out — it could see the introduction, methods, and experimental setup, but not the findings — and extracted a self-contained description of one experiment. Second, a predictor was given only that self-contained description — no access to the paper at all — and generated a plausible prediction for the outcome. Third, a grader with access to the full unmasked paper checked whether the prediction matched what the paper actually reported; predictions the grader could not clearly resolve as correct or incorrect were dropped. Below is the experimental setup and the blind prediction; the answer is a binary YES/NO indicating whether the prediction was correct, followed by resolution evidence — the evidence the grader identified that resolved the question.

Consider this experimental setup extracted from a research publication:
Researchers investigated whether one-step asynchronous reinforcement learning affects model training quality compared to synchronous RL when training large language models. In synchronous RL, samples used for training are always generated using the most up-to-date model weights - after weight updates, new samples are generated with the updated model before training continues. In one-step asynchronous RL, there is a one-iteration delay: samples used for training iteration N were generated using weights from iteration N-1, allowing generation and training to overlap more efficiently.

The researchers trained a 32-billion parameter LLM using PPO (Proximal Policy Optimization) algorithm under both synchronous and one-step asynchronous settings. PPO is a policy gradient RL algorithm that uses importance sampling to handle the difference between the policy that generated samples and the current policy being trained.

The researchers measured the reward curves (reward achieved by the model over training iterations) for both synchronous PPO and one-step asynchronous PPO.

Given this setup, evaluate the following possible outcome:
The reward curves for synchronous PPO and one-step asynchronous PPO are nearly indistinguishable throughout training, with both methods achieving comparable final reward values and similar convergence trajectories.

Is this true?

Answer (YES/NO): YES